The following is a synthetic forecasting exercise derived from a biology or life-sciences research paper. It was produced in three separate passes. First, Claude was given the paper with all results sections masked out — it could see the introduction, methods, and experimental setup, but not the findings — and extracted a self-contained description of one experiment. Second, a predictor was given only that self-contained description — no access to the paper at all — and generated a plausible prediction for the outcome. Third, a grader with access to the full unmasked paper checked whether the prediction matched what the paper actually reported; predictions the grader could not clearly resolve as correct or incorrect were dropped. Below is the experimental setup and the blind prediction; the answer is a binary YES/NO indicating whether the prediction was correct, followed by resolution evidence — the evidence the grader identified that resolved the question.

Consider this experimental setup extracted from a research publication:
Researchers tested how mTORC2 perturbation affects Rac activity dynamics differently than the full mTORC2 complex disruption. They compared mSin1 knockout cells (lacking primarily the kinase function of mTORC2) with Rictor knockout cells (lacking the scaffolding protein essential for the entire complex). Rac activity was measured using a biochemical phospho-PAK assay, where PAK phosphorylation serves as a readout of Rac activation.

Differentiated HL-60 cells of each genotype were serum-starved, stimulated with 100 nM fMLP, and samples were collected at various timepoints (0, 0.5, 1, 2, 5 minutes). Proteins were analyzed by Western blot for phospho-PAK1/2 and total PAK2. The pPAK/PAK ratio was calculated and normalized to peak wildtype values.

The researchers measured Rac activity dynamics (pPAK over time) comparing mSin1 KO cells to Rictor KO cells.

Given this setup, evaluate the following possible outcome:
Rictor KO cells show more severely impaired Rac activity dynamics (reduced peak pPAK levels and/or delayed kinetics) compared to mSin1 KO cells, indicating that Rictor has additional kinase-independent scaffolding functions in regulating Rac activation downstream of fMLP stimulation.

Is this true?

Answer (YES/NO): NO